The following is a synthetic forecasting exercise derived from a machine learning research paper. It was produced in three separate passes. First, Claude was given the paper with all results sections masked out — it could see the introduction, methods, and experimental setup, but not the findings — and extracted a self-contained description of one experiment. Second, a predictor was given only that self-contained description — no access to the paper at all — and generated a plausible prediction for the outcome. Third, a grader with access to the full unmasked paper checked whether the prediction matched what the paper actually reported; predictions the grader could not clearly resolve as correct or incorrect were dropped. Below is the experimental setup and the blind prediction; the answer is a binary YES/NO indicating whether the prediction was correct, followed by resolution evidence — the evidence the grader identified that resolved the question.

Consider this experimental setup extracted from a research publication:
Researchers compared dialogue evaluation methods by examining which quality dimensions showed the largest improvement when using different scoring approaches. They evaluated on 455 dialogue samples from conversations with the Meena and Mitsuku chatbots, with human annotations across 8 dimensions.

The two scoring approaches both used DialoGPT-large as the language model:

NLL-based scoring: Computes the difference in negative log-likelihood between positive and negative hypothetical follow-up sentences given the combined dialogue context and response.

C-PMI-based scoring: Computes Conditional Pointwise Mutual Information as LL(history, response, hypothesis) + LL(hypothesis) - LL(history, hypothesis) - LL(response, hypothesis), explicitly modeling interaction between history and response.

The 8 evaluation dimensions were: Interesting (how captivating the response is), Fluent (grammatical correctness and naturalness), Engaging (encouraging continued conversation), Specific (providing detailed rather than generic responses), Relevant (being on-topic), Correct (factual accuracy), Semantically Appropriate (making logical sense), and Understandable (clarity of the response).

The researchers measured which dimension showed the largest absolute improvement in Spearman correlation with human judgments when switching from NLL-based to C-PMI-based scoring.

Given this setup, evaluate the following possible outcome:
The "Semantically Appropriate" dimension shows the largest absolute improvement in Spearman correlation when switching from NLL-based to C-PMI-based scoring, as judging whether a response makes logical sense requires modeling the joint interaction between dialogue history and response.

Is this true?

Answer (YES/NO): NO